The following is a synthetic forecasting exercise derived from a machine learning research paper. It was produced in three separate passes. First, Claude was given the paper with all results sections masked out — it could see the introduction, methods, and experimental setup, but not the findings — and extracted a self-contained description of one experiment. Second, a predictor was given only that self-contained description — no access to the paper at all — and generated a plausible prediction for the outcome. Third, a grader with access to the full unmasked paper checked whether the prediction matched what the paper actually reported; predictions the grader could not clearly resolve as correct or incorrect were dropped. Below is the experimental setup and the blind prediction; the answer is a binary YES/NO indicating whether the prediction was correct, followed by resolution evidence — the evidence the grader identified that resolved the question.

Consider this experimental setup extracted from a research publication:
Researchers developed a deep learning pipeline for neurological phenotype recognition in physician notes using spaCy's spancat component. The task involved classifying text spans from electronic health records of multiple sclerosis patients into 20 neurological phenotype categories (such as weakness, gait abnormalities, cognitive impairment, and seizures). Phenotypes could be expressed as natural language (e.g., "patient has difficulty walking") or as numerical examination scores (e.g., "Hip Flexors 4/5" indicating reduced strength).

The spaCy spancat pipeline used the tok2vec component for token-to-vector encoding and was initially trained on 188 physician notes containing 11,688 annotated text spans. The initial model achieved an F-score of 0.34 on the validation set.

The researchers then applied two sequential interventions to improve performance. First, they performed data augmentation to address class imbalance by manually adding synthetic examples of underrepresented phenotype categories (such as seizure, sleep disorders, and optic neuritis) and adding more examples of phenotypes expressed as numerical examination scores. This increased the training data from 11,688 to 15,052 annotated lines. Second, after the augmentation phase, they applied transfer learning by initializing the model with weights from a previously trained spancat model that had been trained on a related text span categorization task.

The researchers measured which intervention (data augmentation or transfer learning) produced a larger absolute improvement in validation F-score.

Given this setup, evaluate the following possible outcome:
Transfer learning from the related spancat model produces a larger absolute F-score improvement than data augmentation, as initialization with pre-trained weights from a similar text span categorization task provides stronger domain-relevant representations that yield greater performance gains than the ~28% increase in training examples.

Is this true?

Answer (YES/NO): NO